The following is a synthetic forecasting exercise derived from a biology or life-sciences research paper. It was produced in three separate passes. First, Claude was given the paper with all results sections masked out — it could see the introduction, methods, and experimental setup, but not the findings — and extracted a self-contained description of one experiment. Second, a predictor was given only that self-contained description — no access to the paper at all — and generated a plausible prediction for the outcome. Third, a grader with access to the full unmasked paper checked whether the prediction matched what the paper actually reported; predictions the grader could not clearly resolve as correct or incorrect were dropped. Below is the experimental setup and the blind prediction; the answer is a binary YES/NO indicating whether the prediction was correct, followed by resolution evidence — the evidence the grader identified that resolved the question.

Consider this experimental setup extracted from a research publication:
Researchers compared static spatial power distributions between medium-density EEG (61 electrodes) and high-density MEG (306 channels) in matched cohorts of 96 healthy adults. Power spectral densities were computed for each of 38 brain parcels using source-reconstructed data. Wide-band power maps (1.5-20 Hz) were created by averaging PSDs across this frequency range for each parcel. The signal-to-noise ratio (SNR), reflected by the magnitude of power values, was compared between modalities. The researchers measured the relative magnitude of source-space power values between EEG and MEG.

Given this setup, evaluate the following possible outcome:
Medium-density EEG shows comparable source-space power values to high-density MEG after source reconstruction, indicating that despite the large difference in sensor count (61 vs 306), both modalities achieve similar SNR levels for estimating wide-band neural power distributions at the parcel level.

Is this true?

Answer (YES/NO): NO